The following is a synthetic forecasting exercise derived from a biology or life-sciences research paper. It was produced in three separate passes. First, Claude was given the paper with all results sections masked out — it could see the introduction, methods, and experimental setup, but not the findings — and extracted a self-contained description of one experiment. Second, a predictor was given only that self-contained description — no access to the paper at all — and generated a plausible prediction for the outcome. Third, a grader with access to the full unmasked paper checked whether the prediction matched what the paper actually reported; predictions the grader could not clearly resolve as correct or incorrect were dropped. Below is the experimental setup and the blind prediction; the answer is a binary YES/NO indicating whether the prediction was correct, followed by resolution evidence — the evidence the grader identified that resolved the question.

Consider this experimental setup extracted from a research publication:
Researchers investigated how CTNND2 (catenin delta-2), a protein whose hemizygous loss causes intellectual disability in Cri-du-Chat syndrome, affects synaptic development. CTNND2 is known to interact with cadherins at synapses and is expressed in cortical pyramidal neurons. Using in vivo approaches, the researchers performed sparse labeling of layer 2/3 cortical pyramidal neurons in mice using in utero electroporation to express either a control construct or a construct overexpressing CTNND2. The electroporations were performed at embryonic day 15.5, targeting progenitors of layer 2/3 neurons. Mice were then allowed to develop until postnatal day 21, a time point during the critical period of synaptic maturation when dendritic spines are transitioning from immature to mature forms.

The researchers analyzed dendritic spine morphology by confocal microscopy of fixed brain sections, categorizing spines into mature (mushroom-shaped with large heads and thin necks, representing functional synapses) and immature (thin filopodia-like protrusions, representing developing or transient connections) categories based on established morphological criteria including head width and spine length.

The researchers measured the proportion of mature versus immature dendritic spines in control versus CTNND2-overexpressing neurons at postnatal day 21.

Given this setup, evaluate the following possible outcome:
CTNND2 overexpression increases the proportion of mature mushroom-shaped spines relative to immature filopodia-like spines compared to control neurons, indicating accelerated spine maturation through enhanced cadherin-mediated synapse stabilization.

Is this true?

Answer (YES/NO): NO